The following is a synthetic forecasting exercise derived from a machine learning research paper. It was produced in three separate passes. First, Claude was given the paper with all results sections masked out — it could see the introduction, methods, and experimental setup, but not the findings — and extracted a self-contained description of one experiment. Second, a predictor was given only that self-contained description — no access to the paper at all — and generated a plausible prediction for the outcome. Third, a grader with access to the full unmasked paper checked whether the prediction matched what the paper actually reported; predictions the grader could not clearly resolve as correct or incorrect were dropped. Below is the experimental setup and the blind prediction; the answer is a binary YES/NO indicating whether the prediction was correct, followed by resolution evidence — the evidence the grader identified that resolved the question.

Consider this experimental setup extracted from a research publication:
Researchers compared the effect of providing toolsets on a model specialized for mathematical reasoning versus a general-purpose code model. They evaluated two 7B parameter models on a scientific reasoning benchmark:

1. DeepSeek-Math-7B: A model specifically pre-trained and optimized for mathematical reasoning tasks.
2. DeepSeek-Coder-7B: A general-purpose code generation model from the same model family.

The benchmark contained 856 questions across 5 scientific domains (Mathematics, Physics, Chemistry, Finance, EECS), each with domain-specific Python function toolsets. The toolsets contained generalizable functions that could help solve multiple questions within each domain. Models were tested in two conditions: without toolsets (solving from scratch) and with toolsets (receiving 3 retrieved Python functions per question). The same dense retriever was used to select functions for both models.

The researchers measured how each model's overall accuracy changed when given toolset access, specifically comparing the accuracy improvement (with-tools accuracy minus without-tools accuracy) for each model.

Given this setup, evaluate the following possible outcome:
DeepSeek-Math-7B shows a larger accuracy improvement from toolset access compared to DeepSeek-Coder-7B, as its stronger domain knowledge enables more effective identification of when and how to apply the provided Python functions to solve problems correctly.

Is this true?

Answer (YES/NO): NO